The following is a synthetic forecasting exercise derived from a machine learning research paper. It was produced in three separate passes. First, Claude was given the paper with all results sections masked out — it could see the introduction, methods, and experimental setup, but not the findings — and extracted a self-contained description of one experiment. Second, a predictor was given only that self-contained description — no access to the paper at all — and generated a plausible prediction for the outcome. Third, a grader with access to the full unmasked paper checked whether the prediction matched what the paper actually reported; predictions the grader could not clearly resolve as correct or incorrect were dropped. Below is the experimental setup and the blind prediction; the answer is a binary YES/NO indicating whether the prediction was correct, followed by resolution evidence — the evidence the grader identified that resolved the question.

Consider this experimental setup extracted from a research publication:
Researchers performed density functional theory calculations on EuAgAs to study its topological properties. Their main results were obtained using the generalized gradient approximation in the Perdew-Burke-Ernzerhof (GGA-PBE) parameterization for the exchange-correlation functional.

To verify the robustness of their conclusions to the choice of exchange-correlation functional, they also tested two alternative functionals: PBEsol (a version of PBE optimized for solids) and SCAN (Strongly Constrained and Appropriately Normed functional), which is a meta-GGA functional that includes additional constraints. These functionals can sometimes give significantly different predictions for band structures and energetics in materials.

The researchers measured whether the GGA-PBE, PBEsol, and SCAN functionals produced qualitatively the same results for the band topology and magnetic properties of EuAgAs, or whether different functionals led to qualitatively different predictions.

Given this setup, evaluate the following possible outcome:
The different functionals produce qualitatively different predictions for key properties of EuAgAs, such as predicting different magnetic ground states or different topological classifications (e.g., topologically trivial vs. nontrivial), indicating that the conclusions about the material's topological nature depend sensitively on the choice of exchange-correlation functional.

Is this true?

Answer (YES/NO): NO